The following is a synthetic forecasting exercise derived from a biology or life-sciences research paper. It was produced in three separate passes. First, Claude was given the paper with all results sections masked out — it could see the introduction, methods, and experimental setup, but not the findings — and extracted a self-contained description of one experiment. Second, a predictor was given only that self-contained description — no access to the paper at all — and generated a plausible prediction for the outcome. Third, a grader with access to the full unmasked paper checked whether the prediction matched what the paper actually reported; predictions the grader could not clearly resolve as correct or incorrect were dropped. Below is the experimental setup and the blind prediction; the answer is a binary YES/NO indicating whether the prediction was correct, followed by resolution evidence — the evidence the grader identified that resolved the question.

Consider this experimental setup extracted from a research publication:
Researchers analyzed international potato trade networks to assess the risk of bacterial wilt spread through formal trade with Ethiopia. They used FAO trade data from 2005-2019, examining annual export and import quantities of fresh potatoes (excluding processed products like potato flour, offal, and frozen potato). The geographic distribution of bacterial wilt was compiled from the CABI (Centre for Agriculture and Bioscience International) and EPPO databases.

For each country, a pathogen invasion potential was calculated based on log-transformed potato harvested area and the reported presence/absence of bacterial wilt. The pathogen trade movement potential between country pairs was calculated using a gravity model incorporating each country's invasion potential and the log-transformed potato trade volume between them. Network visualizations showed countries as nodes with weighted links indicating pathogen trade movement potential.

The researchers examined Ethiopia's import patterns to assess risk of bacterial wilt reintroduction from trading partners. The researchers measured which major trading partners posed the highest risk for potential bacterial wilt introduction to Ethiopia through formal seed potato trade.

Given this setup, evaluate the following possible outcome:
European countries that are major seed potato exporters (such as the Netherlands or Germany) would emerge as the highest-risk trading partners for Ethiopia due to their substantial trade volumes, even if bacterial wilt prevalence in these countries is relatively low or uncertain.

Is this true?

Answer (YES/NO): NO